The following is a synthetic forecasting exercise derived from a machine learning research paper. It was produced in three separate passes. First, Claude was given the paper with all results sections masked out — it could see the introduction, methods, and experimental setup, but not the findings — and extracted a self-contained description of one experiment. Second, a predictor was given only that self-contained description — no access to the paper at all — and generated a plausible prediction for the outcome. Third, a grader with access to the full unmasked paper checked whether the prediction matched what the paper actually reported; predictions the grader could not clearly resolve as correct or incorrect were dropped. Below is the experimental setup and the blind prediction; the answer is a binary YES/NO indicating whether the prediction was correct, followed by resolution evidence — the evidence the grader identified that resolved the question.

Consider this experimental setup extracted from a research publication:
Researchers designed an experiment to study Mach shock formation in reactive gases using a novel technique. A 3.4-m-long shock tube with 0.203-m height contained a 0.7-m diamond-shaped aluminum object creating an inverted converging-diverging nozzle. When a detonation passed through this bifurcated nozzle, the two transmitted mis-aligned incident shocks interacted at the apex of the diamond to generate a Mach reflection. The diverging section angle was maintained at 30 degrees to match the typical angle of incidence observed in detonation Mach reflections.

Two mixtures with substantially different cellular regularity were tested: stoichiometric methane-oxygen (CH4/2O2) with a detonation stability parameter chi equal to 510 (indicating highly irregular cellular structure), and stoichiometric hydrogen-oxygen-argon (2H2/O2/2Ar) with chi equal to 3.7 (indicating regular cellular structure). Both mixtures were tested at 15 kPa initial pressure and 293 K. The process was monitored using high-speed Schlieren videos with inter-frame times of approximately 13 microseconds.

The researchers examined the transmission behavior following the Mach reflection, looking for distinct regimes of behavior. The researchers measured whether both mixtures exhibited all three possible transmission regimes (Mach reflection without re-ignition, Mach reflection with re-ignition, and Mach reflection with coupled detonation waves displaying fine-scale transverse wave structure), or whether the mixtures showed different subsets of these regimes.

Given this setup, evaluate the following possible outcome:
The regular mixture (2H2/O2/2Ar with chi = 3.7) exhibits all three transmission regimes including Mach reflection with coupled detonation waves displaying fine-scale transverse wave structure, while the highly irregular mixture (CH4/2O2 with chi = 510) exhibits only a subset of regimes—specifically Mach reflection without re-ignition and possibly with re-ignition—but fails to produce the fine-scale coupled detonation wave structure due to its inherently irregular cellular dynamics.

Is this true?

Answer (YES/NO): NO